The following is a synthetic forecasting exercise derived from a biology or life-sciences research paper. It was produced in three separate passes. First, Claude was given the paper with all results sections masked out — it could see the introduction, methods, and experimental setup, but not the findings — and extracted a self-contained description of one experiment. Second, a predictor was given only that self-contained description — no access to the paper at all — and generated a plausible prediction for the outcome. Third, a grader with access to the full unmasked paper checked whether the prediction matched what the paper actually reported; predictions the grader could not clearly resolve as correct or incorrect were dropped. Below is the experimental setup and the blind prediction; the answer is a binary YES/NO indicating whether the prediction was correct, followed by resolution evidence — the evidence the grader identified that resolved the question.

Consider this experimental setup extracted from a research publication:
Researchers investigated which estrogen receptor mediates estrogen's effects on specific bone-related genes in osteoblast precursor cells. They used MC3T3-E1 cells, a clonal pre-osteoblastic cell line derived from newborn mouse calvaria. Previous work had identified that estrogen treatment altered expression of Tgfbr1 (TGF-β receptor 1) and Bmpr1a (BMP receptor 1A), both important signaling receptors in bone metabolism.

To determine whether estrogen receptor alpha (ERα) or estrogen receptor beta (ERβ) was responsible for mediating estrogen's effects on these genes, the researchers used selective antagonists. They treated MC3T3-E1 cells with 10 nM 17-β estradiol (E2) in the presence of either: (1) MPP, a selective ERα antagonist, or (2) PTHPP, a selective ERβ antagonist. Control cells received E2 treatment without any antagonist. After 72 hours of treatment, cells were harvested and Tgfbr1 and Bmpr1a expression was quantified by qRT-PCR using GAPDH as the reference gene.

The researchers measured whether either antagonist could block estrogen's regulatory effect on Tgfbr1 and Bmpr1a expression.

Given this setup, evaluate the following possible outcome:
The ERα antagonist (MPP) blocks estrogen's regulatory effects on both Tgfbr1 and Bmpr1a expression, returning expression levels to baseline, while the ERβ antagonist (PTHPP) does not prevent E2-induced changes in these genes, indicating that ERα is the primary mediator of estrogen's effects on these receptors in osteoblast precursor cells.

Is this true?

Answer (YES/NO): NO